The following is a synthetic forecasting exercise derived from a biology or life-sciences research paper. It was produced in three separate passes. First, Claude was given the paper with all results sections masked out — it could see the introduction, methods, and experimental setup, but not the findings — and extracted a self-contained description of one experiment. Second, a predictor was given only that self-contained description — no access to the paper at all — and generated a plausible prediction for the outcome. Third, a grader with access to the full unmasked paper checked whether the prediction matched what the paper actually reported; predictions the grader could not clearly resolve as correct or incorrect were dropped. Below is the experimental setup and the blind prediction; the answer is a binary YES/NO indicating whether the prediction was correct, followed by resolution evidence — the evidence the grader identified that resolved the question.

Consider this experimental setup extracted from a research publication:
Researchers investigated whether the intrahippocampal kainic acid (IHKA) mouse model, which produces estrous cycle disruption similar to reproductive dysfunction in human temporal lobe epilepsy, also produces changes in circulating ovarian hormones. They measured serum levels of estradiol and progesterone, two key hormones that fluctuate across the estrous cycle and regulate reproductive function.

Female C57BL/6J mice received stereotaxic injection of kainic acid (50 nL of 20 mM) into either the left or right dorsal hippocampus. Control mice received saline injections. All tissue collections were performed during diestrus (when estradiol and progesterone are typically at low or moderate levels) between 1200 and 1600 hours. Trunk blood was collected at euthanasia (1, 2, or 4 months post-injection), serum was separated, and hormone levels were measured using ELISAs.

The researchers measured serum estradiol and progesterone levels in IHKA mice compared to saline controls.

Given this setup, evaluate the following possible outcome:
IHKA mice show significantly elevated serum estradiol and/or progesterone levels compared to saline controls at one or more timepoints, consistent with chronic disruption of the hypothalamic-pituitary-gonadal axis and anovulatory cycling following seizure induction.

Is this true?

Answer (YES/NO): NO